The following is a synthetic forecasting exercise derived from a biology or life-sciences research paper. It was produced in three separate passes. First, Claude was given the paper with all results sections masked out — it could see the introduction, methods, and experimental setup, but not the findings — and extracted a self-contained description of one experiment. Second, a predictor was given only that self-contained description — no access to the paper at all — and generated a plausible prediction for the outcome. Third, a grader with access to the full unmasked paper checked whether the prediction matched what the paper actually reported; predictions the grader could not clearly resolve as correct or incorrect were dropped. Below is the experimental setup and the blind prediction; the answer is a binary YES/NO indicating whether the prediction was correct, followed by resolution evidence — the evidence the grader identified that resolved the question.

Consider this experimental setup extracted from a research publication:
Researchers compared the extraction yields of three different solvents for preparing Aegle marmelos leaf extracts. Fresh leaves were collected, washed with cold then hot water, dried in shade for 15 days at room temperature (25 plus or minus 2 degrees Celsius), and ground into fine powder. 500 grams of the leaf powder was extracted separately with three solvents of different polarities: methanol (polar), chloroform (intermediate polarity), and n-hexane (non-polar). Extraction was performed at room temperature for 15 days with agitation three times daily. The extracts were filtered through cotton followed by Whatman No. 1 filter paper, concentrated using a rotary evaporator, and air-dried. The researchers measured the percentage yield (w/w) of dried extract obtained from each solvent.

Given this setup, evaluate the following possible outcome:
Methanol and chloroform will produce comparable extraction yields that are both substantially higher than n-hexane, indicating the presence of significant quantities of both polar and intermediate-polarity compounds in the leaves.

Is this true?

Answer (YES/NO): NO